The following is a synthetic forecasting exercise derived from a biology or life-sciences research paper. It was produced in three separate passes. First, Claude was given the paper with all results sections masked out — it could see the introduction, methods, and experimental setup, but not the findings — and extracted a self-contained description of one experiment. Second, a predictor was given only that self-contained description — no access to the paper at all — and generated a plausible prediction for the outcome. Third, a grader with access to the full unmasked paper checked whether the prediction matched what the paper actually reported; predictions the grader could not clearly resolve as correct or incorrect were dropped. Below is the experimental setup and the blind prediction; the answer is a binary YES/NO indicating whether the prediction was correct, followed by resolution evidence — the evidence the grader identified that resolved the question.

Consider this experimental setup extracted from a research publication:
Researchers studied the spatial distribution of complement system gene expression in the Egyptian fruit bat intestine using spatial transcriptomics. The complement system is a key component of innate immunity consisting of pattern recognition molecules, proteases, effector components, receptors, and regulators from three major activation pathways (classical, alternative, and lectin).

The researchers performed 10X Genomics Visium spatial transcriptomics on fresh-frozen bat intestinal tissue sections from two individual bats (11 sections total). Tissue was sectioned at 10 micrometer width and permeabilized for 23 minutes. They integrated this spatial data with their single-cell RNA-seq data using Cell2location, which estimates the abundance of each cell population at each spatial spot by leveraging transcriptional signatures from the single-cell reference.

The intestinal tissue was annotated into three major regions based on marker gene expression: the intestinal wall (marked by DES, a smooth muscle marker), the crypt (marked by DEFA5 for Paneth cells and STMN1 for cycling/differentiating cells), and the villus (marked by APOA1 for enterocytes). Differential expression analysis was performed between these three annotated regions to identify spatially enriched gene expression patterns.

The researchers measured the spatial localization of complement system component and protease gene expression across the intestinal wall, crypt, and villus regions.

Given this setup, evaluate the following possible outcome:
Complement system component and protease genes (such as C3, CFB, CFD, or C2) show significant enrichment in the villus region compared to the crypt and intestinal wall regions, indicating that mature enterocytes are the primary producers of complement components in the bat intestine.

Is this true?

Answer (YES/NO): NO